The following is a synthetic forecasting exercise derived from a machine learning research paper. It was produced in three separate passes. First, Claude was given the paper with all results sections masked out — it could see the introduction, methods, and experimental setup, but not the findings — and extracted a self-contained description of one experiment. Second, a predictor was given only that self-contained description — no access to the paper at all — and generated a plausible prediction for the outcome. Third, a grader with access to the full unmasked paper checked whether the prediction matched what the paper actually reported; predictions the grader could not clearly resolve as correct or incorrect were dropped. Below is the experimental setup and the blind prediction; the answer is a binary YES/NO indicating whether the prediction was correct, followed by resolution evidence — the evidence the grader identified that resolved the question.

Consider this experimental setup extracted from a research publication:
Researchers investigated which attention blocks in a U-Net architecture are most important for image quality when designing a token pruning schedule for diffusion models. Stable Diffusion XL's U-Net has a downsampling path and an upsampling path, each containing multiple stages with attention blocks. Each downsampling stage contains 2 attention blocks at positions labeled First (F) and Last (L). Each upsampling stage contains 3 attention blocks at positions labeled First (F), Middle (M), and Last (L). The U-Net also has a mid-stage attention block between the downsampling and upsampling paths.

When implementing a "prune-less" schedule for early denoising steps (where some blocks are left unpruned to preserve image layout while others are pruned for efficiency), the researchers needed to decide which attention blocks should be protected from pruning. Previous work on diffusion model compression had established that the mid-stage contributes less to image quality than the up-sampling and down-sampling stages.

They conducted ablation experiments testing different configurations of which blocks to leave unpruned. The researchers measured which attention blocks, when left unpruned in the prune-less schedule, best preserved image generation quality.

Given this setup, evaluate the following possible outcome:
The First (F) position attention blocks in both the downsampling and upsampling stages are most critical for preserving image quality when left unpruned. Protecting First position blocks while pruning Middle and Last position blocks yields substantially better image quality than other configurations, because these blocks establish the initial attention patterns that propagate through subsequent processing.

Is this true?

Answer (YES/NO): NO